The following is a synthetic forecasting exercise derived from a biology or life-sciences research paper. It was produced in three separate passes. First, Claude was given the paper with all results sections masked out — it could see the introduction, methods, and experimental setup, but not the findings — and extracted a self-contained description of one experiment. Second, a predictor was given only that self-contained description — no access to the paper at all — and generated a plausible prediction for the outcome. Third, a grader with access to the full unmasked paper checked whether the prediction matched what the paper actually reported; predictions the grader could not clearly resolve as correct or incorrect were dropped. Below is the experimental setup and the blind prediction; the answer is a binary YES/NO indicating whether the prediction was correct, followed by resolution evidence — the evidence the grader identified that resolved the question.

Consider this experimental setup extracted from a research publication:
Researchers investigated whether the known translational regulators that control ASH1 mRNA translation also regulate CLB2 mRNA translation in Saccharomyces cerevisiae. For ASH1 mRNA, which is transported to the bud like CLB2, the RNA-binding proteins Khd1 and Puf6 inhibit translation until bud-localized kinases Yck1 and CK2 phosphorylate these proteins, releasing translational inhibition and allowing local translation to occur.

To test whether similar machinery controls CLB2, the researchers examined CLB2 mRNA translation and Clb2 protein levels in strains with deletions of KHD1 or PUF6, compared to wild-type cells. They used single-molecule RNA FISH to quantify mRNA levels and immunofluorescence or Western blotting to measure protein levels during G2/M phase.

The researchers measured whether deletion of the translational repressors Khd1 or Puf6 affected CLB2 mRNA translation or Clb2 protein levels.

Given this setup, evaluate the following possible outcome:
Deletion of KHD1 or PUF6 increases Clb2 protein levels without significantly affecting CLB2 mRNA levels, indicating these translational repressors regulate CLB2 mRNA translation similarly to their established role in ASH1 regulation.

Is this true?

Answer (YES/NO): NO